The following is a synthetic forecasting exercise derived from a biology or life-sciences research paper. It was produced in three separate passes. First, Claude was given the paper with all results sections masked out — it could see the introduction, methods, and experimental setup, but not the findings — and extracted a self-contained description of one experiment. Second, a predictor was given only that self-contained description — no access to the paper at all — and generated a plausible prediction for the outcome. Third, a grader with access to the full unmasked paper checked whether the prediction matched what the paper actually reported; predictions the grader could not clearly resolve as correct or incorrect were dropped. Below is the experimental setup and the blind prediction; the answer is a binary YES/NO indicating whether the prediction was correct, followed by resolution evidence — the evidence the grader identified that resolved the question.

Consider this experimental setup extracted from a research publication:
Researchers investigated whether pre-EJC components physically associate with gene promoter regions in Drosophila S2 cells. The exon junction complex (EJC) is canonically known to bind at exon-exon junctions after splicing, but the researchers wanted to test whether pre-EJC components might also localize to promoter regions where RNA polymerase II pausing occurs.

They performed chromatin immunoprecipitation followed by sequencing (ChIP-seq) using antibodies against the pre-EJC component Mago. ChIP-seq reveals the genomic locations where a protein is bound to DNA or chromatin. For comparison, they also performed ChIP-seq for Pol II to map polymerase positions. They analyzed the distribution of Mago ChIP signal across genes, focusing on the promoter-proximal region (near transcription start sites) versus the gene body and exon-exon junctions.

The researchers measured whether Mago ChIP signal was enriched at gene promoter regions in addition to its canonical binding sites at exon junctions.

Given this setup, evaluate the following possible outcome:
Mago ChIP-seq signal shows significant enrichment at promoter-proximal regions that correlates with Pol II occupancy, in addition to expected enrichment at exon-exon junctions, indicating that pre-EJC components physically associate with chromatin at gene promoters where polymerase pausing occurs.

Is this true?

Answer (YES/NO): YES